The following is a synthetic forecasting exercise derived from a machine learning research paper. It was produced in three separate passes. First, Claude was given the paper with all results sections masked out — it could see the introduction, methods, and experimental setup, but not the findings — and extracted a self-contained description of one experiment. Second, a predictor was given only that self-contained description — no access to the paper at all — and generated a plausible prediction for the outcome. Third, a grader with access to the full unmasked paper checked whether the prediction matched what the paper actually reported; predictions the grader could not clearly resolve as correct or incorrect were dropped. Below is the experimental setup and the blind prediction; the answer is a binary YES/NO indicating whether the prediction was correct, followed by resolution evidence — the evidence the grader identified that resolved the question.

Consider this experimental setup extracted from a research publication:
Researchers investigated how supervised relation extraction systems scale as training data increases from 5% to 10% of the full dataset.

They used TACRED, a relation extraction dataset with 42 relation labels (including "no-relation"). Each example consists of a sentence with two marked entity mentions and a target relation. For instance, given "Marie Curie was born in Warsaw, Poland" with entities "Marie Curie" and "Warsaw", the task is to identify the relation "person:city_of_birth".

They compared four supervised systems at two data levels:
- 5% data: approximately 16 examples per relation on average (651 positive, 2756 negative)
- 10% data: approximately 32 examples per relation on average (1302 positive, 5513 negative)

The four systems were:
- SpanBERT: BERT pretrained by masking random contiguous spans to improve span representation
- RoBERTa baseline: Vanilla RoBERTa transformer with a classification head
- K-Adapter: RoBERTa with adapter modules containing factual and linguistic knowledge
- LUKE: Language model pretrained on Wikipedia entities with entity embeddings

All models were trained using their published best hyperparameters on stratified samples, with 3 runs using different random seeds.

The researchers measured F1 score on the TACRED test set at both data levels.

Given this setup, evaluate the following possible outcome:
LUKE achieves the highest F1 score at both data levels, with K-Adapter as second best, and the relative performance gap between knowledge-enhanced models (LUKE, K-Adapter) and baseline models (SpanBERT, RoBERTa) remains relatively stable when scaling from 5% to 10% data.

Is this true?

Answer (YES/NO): NO